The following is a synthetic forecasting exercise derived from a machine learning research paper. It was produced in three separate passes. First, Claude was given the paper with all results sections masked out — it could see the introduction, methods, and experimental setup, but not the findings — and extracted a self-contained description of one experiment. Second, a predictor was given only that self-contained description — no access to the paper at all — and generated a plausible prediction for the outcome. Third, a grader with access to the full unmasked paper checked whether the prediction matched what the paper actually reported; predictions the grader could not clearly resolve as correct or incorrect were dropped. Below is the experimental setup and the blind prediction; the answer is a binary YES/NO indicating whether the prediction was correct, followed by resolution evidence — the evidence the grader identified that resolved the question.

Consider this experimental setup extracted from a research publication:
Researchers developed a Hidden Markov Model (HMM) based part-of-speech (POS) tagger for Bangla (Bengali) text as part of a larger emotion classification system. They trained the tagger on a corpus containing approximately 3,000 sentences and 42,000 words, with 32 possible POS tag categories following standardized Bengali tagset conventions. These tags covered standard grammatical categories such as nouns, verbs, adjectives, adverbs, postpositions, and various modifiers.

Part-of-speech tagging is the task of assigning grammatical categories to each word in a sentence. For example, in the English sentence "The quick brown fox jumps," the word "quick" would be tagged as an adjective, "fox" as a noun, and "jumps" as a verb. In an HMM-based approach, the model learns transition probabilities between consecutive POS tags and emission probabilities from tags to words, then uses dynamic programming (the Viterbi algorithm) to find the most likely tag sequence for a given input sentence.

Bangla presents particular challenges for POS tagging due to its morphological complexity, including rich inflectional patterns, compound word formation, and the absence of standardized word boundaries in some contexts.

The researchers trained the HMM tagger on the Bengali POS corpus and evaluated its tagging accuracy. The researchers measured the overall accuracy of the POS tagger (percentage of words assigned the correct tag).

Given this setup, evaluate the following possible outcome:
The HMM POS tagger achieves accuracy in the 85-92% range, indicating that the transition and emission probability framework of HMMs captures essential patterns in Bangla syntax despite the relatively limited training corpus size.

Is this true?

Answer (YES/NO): NO